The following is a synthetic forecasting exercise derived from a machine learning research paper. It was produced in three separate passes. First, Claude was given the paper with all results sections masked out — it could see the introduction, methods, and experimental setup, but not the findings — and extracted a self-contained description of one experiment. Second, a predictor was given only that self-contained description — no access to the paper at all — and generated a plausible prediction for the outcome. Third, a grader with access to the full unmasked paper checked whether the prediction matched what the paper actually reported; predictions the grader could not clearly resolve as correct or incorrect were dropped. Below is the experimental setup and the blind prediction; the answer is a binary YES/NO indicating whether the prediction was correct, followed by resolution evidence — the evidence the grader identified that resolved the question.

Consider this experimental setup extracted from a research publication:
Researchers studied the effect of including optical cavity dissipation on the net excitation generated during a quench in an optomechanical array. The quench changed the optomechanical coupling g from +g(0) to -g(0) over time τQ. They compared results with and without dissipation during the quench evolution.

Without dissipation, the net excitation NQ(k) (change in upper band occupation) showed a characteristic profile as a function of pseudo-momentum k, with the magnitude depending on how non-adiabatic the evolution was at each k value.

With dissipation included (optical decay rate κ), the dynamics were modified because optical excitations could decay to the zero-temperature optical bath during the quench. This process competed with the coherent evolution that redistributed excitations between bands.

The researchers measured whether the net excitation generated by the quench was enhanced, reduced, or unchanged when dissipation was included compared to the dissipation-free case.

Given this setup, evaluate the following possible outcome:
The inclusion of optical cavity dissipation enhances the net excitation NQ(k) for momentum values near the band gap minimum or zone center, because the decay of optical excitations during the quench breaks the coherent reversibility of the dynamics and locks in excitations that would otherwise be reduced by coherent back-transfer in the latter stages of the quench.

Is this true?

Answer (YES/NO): NO